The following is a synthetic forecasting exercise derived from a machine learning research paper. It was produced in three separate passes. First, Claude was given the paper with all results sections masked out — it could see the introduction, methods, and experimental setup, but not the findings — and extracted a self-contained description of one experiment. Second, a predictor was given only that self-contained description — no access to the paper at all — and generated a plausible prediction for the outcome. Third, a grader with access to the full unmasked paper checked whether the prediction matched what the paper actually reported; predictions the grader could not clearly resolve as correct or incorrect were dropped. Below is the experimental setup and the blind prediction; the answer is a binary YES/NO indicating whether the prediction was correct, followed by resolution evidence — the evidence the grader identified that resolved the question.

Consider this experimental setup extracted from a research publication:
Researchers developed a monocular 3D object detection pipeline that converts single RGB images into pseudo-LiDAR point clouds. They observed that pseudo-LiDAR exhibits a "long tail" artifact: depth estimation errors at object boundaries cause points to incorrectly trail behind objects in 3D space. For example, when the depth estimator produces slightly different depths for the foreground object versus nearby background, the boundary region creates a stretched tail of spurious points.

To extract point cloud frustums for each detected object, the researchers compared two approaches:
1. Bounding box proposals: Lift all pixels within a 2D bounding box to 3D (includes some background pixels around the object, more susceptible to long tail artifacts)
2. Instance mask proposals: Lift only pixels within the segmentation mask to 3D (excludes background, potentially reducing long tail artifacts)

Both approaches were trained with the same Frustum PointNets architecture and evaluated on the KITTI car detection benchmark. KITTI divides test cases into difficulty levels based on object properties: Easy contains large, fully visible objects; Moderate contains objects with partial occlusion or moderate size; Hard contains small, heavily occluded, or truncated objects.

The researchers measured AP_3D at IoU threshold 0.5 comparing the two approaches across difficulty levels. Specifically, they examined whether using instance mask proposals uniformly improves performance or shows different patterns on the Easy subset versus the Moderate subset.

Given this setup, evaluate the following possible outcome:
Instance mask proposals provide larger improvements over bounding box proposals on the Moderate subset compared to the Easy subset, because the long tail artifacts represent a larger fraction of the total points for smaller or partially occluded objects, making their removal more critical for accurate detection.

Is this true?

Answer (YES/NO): YES